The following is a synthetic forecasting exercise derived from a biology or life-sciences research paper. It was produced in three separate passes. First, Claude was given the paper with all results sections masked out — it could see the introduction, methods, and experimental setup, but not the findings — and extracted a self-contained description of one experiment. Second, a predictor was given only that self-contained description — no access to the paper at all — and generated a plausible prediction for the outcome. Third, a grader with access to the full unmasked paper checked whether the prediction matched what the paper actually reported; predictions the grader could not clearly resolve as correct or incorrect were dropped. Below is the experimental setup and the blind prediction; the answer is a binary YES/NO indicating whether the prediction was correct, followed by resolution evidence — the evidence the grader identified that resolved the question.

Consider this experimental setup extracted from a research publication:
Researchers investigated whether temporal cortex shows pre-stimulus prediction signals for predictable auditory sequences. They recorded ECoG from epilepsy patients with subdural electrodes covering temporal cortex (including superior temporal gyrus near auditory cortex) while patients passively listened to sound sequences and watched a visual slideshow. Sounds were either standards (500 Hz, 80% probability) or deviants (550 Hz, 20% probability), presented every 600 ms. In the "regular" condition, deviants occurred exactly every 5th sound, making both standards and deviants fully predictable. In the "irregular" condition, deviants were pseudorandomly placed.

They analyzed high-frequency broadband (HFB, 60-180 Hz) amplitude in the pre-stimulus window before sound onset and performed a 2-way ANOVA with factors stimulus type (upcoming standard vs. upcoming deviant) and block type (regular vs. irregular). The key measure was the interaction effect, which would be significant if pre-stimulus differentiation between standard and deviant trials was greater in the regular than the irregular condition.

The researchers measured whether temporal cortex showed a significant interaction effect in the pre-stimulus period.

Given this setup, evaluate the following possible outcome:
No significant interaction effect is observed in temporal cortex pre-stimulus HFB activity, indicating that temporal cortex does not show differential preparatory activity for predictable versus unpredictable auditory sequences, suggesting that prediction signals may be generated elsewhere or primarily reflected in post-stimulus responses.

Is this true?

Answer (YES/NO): YES